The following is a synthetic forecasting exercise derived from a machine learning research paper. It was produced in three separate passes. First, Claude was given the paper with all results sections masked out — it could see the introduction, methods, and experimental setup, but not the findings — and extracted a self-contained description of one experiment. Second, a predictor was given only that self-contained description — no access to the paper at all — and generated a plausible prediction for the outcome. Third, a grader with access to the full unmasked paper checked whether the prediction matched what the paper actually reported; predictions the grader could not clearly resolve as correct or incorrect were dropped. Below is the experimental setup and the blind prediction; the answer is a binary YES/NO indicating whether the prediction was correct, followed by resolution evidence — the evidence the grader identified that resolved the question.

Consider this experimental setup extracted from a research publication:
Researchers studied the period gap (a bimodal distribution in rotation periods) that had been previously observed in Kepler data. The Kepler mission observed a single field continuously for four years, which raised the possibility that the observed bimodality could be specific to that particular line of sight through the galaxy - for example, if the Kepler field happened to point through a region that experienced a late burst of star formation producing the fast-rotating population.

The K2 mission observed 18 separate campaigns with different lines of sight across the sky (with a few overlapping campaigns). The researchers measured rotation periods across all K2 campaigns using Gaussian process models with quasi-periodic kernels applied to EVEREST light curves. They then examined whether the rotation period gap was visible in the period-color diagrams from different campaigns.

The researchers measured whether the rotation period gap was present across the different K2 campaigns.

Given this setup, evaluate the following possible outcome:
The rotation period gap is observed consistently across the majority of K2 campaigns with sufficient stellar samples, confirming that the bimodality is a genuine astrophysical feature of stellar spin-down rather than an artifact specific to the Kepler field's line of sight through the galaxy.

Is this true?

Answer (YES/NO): YES